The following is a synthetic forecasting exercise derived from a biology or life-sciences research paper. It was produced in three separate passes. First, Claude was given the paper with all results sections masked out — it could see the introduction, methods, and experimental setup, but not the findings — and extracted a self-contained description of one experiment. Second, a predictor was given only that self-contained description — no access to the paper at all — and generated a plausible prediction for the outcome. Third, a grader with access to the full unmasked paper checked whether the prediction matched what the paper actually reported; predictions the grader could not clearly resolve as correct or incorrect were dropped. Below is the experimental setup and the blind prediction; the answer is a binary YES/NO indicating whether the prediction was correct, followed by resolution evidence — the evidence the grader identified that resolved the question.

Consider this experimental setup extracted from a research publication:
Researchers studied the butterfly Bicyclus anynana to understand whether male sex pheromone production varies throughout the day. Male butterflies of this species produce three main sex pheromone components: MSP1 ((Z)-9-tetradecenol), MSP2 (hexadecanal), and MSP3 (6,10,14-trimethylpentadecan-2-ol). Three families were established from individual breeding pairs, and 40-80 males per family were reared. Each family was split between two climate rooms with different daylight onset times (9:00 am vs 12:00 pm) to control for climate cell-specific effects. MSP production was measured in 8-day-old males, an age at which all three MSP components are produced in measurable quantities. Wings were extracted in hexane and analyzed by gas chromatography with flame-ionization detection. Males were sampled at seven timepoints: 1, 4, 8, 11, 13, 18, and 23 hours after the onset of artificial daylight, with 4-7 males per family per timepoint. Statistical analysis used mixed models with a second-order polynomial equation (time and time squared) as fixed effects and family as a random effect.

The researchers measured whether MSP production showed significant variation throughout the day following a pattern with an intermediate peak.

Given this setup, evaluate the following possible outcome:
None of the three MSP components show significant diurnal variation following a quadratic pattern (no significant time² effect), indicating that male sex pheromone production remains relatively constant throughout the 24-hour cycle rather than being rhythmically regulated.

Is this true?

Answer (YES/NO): NO